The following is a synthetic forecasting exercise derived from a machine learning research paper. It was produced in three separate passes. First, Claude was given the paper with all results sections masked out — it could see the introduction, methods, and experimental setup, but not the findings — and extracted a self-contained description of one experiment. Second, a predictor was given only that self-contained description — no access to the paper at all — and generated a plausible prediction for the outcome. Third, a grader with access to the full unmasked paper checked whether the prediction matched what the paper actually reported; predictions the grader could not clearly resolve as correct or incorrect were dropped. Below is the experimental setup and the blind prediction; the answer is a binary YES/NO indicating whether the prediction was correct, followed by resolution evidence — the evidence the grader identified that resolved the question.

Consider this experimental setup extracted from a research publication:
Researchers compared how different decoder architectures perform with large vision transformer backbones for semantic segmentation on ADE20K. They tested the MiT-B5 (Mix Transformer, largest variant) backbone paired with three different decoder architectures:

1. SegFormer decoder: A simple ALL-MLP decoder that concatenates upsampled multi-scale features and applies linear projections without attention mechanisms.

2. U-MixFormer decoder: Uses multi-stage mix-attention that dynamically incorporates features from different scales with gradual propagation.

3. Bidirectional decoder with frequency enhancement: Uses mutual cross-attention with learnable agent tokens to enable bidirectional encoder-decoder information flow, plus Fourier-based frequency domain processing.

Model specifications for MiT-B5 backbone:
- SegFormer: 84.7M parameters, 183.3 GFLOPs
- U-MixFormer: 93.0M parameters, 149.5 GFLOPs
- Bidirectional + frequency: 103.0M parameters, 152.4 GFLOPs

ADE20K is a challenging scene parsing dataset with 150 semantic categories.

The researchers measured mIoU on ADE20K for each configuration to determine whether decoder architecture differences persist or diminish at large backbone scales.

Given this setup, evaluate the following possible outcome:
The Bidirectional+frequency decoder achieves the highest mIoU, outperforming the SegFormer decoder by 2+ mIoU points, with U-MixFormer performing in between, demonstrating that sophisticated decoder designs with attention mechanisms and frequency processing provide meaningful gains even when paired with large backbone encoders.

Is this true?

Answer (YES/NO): NO